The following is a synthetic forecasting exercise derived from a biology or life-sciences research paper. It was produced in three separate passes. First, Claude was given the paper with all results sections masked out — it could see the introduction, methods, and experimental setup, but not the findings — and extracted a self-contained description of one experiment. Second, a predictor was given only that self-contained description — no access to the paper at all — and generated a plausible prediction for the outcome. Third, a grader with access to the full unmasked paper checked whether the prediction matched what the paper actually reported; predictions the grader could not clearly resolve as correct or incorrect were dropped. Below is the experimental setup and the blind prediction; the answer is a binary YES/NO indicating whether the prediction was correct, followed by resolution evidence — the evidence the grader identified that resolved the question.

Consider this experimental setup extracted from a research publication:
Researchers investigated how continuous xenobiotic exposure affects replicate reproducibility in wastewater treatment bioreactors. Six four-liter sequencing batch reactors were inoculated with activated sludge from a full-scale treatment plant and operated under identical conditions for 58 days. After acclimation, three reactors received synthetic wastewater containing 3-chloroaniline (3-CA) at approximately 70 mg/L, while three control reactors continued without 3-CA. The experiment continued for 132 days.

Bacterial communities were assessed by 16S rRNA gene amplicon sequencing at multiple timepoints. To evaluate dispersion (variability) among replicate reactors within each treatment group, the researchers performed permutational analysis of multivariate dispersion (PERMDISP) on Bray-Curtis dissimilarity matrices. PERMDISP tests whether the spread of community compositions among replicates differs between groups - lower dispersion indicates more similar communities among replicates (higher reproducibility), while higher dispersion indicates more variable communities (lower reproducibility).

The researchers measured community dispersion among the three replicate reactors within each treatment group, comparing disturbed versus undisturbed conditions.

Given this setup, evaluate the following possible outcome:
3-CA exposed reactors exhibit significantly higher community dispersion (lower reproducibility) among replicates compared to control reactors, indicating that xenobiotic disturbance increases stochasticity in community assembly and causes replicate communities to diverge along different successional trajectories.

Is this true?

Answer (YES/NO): NO